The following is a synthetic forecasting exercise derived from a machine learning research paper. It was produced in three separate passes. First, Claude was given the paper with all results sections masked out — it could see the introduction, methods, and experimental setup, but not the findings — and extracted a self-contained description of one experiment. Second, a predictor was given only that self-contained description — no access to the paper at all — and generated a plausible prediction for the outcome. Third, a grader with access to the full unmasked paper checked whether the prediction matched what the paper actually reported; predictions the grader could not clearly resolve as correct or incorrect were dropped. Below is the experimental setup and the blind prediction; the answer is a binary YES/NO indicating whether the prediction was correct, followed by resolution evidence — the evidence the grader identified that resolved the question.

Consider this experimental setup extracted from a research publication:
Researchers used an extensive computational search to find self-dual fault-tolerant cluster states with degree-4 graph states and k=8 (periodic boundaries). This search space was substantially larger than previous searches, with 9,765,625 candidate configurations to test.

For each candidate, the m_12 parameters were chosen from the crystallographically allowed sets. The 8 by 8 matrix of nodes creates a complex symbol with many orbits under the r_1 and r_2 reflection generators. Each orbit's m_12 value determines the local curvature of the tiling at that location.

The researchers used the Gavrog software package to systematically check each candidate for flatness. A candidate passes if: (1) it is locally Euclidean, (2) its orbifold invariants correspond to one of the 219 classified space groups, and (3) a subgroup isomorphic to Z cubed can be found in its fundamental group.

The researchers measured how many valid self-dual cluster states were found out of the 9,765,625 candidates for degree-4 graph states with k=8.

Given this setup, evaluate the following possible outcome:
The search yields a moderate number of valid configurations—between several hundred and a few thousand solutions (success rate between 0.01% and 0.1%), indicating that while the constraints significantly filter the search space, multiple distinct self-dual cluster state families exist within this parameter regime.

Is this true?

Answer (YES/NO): NO